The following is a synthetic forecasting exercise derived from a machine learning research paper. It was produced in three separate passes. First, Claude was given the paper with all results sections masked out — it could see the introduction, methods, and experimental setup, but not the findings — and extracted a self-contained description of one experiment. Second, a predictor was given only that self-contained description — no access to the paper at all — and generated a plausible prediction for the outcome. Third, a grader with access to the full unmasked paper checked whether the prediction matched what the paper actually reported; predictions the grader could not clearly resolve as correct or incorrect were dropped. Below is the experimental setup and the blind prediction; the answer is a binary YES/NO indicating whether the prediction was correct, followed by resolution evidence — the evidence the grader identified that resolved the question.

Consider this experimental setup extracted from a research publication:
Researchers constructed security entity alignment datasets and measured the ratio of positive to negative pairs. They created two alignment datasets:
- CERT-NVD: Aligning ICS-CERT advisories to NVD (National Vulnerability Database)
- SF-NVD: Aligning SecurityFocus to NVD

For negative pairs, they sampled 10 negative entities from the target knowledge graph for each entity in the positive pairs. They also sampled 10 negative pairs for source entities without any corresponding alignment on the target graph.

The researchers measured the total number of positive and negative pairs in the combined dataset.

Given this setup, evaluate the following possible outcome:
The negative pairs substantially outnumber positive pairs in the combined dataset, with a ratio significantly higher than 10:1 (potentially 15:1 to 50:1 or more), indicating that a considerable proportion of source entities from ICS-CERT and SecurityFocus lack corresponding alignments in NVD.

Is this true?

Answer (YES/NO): YES